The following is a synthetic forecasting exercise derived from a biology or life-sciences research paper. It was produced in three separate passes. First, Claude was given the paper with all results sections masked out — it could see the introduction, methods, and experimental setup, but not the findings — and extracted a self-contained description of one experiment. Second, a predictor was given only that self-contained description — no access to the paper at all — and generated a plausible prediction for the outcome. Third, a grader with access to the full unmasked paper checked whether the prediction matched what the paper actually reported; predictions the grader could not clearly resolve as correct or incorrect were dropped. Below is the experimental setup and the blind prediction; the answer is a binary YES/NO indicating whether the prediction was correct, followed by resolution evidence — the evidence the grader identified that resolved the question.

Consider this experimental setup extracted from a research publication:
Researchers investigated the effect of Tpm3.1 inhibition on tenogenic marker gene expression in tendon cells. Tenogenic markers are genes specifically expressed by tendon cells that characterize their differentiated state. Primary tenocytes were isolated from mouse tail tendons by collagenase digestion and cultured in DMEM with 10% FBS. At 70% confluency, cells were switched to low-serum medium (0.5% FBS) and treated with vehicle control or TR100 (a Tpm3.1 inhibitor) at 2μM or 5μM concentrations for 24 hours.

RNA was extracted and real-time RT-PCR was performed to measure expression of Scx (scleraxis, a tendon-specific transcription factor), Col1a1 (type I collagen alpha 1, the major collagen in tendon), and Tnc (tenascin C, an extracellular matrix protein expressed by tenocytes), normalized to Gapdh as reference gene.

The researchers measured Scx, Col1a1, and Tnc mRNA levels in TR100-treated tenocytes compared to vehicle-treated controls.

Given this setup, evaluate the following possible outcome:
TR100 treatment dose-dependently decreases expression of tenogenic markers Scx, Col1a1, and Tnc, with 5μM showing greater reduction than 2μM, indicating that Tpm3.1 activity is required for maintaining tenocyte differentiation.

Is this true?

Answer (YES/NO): NO